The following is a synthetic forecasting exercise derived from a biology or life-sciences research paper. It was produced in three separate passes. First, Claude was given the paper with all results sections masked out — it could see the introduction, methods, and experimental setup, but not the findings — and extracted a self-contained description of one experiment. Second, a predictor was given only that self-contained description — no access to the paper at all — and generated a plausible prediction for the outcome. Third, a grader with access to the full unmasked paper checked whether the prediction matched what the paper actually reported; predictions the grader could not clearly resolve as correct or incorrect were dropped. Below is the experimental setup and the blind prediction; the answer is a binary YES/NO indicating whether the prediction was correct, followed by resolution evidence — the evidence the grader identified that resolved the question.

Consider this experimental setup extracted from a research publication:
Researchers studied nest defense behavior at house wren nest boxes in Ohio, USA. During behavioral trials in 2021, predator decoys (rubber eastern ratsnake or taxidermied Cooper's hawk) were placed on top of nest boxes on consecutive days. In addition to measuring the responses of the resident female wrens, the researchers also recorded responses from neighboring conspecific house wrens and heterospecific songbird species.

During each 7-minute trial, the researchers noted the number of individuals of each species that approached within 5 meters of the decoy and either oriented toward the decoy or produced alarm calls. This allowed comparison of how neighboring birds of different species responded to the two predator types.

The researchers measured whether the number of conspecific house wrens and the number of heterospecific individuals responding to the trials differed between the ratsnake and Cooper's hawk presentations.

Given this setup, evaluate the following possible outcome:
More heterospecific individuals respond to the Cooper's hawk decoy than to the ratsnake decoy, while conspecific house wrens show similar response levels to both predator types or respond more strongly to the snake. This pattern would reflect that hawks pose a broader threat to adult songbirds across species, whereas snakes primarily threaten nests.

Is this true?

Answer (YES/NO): YES